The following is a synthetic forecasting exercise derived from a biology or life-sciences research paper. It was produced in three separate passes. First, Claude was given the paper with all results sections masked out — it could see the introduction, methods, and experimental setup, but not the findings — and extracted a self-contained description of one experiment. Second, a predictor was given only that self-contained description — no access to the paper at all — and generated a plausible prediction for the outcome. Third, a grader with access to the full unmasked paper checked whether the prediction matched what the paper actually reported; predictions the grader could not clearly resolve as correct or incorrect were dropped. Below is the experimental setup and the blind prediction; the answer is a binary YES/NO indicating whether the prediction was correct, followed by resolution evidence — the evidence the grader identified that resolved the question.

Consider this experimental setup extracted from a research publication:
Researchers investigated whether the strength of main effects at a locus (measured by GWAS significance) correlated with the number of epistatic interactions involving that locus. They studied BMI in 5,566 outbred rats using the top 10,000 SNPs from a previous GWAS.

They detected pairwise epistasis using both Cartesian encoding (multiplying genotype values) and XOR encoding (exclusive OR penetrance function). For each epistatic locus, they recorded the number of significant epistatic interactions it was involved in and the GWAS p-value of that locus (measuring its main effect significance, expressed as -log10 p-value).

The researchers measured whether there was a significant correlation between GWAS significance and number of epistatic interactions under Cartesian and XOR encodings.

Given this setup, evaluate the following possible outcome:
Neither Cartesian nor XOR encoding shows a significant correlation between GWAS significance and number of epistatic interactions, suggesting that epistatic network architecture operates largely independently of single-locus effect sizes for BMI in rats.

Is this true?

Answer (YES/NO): NO